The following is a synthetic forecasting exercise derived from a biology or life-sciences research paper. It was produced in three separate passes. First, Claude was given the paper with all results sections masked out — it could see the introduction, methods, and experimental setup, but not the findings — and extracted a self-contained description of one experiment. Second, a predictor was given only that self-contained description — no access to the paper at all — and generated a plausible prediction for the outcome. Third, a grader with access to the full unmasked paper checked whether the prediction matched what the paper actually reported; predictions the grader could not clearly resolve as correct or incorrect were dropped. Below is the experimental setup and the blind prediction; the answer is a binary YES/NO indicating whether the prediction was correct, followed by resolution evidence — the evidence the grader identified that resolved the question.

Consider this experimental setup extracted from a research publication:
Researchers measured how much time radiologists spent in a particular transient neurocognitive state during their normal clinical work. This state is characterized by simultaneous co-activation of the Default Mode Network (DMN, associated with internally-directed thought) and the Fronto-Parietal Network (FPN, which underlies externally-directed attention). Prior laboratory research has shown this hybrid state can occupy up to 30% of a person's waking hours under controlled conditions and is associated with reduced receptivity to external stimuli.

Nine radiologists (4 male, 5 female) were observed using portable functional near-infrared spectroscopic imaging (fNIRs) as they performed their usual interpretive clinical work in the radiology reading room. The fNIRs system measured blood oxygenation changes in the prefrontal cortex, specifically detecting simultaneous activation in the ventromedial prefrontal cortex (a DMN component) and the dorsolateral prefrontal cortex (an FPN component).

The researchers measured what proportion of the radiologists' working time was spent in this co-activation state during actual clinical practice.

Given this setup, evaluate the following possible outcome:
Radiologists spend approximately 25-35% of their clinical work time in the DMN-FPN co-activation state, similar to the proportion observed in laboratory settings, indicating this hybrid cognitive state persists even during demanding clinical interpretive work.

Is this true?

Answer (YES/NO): NO